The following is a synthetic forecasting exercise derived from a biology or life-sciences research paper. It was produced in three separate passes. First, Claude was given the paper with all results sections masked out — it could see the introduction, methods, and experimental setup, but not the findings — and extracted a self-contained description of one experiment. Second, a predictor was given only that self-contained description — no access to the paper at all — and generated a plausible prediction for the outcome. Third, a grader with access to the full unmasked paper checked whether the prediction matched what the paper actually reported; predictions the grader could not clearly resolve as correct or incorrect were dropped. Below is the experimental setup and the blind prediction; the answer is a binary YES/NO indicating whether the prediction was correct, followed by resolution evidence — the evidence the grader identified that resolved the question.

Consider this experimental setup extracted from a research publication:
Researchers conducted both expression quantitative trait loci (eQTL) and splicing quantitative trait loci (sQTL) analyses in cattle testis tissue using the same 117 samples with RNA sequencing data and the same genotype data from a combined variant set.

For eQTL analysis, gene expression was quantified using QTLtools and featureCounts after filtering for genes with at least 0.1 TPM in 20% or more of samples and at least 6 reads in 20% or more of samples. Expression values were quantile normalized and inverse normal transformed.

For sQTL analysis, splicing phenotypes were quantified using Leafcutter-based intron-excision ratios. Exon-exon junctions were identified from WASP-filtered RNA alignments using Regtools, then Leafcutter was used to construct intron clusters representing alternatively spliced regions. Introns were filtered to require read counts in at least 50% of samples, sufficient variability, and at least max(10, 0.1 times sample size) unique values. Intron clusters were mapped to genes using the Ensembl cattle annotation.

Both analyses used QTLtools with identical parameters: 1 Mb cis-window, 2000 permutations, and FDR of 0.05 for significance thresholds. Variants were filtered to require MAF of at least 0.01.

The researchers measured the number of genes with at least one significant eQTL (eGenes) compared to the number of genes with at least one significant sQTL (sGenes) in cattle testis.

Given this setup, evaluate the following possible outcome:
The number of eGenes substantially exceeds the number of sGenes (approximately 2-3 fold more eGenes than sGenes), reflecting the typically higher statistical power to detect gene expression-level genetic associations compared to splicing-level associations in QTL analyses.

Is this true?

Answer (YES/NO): NO